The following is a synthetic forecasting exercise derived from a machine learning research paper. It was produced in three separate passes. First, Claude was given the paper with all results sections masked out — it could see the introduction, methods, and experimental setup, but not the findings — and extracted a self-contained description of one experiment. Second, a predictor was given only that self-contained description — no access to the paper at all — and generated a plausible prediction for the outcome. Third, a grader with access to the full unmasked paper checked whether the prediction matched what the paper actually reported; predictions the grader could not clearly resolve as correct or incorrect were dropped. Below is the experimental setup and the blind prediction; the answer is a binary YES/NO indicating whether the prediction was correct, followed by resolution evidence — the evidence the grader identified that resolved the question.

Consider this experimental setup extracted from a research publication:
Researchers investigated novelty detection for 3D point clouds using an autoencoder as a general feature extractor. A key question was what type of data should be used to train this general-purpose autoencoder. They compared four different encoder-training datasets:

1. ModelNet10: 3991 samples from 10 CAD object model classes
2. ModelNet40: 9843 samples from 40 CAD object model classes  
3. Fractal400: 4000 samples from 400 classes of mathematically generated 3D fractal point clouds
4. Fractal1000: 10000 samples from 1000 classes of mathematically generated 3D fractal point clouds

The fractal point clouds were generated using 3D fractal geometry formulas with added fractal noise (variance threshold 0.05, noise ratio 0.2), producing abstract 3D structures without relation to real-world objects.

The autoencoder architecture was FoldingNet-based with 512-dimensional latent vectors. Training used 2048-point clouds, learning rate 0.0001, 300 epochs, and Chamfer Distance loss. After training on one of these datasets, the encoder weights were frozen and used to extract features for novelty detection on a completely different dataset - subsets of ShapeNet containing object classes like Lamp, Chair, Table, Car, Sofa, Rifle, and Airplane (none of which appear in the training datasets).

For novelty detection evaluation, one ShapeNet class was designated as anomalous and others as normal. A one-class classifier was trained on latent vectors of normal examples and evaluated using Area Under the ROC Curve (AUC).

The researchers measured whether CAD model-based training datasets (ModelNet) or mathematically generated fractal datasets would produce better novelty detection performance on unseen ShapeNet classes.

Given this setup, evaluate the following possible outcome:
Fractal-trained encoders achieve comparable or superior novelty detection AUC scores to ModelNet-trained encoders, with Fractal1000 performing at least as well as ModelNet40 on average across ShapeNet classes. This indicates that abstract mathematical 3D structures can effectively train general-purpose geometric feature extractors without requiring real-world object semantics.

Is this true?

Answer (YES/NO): YES